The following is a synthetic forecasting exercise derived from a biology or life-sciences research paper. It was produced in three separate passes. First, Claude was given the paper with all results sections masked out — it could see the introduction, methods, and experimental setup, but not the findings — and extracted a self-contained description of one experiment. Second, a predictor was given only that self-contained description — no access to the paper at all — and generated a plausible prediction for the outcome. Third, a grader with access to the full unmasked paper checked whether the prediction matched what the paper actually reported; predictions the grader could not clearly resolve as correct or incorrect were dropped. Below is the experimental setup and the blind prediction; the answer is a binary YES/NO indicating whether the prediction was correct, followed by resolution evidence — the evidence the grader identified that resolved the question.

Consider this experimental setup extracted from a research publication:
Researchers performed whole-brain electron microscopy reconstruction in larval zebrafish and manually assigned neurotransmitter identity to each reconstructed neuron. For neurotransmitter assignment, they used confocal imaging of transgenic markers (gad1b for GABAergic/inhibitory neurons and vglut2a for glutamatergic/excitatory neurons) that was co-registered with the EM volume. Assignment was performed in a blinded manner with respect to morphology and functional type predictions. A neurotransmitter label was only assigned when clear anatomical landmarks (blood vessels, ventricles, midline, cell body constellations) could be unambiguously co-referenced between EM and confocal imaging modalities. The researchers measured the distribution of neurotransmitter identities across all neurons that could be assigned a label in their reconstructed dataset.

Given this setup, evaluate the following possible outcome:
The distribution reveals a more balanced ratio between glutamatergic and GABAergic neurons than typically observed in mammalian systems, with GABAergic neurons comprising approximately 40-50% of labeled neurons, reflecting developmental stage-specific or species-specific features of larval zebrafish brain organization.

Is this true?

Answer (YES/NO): NO